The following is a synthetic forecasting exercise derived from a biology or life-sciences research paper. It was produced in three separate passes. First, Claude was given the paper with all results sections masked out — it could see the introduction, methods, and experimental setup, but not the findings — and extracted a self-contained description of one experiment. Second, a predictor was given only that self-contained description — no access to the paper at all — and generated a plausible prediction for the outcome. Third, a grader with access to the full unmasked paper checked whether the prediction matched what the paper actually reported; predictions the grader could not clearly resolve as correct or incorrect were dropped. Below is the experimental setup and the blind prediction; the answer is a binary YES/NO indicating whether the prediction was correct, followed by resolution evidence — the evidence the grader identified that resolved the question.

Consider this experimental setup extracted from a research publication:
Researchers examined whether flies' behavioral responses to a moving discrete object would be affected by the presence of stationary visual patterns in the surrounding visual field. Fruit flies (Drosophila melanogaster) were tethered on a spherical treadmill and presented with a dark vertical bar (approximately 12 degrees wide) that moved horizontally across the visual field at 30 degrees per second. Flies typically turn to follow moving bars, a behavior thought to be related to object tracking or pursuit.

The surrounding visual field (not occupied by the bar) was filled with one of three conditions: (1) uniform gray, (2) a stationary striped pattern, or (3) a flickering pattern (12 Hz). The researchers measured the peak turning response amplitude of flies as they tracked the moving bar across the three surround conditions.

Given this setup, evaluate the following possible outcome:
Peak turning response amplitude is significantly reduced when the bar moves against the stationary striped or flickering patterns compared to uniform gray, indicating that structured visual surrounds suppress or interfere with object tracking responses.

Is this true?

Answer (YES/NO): NO